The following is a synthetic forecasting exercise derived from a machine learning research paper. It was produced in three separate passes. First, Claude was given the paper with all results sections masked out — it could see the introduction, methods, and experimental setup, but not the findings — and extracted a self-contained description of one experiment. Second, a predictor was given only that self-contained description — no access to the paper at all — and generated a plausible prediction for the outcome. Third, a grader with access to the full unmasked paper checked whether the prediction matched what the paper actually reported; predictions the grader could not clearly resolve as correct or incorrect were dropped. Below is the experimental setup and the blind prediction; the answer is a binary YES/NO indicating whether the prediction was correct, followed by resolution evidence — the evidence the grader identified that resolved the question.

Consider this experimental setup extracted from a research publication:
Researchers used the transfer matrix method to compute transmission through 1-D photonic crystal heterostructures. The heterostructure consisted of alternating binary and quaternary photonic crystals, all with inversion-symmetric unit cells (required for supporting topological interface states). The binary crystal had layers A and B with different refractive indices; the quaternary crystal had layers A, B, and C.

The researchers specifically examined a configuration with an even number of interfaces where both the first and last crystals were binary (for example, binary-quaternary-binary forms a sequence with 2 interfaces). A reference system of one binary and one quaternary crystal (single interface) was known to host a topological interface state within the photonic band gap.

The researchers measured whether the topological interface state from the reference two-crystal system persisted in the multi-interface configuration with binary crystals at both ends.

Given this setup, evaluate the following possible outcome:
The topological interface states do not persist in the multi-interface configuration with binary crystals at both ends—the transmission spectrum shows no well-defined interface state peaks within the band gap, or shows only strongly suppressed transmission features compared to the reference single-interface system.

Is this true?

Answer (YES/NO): NO